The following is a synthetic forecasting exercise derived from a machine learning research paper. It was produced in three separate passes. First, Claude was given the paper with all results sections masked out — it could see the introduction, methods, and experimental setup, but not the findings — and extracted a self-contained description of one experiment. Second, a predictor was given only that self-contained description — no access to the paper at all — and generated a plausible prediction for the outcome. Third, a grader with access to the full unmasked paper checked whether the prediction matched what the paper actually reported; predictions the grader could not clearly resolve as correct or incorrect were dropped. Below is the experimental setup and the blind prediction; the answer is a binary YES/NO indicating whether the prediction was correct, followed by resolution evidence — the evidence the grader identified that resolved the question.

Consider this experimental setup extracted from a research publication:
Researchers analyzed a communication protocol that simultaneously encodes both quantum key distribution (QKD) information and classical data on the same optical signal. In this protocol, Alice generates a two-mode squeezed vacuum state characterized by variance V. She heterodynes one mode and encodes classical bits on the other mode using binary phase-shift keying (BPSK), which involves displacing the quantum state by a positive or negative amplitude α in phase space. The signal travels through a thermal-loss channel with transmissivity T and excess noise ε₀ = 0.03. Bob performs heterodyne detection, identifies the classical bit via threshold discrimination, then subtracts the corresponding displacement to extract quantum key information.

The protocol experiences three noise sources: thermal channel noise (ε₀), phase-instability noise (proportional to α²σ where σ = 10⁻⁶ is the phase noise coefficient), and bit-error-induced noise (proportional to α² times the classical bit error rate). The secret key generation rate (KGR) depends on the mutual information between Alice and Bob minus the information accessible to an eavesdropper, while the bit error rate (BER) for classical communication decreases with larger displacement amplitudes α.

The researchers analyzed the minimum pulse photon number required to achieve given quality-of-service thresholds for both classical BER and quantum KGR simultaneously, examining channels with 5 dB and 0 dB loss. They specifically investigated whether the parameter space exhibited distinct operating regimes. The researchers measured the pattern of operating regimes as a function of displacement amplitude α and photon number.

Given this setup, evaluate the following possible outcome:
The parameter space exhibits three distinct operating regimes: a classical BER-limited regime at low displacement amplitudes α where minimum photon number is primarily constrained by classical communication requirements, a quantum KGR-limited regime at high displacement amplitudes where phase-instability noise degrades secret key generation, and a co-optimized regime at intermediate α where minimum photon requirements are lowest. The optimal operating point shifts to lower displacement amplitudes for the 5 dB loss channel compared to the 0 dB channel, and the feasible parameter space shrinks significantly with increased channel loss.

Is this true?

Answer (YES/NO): NO